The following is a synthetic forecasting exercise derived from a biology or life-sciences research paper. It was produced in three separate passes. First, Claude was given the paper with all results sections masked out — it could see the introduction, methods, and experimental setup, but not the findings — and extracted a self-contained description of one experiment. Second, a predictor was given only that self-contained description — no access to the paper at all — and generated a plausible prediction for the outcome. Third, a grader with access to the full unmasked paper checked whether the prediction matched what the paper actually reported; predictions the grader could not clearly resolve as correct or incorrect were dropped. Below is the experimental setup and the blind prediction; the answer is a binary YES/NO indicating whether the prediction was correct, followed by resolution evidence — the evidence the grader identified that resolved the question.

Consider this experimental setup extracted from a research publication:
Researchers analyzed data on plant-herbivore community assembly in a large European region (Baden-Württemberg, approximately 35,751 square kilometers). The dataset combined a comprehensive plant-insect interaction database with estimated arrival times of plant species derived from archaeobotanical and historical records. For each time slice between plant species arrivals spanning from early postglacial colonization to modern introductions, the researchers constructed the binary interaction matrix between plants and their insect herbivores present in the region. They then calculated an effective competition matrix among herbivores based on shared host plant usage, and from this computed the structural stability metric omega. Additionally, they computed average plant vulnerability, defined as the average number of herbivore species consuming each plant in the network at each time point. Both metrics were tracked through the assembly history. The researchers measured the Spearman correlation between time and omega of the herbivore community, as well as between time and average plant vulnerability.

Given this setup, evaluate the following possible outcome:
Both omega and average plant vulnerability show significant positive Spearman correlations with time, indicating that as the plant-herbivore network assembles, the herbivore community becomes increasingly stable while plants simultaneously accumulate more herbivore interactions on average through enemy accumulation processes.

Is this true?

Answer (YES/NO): NO